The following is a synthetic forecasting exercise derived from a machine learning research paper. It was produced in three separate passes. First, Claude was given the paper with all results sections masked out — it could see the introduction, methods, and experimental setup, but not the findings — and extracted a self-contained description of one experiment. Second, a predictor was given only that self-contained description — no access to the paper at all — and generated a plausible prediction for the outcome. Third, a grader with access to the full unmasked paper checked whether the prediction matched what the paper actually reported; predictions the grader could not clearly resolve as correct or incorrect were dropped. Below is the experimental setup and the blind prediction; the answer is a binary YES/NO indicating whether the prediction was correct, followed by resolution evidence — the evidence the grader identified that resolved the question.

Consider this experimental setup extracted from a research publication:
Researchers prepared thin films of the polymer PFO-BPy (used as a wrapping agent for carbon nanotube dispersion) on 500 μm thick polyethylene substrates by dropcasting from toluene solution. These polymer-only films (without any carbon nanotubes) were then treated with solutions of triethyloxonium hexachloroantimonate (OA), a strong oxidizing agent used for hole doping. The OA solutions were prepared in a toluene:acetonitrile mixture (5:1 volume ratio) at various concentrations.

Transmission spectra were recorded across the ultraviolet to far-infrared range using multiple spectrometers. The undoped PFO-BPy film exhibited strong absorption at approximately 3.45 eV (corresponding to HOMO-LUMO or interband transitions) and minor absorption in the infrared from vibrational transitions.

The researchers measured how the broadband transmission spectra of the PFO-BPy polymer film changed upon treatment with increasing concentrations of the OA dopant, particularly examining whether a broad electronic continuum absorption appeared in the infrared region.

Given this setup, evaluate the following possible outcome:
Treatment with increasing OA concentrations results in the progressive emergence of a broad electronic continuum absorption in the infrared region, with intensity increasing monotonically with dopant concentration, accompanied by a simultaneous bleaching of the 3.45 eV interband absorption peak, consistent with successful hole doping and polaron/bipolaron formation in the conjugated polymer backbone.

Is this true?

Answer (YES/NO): NO